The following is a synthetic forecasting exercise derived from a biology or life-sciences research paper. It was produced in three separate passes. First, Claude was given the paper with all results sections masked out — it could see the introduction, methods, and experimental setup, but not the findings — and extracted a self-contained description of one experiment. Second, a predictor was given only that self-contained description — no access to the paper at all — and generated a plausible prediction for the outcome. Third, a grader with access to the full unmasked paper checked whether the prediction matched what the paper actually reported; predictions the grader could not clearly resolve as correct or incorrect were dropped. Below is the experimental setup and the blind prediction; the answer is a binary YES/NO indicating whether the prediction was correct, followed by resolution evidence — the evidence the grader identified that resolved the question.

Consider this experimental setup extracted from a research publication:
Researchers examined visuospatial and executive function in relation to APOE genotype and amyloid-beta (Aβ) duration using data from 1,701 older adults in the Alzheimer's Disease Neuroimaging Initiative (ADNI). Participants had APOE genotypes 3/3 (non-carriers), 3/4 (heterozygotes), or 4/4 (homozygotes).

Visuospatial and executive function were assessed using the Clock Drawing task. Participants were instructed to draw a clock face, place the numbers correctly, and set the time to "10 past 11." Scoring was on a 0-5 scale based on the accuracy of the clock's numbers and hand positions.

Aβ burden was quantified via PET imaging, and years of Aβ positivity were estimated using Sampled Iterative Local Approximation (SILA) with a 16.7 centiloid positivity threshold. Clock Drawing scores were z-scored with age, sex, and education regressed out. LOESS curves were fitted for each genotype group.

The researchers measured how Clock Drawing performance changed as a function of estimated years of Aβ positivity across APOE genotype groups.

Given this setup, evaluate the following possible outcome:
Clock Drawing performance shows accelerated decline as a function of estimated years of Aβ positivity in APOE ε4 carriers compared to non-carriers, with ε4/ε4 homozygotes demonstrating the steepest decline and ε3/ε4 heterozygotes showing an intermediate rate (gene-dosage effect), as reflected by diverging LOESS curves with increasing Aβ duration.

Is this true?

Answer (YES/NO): NO